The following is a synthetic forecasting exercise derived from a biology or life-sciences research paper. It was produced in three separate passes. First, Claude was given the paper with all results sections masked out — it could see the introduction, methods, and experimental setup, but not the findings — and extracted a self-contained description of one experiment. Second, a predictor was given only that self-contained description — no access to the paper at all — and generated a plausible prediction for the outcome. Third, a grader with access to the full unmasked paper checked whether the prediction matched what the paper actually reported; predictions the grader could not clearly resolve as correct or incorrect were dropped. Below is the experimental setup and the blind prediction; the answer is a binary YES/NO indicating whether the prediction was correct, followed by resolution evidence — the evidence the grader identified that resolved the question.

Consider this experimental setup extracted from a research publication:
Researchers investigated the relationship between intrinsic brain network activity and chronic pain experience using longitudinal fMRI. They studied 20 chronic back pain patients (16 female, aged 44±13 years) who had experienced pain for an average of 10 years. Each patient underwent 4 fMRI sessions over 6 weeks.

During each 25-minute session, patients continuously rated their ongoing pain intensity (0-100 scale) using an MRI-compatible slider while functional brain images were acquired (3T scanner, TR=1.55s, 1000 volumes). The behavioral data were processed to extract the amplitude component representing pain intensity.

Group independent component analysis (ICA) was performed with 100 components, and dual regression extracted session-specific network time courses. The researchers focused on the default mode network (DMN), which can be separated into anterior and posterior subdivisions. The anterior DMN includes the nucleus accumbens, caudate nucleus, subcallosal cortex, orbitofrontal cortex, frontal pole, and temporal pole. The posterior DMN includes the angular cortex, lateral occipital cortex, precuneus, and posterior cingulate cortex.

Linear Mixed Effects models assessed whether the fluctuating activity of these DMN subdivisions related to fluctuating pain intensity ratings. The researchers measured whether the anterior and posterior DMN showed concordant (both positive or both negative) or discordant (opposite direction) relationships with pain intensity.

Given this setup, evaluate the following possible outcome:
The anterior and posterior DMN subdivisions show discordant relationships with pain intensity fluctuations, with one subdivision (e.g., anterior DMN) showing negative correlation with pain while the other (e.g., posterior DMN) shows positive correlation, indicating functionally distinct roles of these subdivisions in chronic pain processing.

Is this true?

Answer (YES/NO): NO